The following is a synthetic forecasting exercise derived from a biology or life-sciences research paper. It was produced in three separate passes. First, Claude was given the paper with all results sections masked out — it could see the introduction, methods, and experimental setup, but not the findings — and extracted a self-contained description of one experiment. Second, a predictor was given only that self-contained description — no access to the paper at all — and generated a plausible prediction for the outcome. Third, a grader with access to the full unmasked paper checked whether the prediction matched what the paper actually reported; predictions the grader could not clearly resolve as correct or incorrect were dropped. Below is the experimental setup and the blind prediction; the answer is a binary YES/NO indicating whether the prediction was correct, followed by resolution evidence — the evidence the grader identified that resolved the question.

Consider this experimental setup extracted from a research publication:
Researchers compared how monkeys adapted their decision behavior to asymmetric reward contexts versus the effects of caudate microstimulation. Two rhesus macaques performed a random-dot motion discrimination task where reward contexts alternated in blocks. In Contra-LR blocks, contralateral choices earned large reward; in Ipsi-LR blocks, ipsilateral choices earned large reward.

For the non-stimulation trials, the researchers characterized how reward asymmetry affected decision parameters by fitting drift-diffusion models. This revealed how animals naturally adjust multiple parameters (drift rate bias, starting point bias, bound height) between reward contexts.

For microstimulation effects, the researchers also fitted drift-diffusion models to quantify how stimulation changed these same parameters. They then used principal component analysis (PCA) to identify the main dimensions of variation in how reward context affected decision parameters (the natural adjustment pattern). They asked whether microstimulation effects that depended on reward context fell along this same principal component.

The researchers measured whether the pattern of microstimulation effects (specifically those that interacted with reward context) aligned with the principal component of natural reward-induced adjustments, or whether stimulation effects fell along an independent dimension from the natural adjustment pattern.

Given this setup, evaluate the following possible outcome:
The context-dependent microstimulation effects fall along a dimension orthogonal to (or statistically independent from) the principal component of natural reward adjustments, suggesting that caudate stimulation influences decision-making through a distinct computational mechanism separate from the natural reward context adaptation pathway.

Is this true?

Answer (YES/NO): NO